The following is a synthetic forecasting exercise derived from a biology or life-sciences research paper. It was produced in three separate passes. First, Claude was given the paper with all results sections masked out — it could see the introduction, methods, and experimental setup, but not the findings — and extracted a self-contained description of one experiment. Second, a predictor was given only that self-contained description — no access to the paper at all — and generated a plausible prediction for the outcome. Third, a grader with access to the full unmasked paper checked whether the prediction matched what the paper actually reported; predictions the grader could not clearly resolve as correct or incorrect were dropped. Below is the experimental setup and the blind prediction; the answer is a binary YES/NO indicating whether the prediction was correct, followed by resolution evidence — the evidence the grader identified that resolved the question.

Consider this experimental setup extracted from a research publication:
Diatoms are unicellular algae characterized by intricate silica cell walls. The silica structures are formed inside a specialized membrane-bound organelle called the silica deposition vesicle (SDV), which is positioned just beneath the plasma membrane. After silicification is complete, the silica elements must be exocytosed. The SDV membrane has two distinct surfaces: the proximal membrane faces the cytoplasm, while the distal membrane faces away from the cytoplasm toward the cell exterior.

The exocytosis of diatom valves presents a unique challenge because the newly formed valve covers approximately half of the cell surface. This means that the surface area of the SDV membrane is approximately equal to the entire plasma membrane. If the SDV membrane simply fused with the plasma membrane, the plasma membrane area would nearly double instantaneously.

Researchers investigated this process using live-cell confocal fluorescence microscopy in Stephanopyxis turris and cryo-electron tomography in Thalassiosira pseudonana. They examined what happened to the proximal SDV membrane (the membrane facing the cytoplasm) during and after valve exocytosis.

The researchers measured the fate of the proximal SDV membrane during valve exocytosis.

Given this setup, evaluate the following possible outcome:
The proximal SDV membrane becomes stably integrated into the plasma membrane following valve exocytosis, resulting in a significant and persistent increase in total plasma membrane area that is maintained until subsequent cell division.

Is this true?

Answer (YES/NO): NO